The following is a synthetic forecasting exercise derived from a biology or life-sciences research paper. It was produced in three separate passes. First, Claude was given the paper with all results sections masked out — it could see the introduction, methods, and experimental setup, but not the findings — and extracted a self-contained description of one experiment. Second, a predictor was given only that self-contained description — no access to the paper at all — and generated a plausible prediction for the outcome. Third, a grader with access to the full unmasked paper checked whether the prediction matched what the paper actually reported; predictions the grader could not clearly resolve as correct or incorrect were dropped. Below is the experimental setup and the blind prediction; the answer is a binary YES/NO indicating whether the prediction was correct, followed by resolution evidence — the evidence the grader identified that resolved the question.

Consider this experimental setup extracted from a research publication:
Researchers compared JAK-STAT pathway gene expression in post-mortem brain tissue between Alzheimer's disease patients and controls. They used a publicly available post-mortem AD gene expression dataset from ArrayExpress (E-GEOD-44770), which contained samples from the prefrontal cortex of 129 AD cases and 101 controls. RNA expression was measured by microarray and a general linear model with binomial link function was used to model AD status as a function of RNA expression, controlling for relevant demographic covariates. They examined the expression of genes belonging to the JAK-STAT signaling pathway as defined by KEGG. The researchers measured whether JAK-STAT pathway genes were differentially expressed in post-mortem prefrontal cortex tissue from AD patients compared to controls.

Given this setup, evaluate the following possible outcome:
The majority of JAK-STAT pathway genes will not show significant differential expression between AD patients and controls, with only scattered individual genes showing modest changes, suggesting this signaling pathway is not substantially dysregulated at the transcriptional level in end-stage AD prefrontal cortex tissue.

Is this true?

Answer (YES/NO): NO